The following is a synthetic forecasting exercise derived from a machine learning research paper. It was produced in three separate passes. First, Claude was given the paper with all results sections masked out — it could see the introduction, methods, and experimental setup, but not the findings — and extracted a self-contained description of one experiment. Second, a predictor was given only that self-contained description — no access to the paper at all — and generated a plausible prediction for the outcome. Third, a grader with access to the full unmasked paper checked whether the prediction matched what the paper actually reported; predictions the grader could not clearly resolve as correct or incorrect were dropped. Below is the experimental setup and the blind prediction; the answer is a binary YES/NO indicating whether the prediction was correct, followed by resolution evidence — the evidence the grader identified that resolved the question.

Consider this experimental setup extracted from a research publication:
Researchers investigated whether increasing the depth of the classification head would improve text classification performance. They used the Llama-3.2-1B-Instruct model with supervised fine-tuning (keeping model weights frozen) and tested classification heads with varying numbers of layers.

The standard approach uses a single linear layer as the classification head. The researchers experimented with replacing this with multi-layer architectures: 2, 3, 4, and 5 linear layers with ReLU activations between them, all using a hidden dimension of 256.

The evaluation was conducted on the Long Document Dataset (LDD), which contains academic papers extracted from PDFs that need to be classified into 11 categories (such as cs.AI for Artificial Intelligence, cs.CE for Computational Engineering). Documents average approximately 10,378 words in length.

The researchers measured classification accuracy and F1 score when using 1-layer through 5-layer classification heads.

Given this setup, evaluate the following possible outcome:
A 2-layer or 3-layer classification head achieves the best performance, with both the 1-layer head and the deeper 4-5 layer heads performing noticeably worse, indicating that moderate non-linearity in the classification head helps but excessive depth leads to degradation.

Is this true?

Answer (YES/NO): NO